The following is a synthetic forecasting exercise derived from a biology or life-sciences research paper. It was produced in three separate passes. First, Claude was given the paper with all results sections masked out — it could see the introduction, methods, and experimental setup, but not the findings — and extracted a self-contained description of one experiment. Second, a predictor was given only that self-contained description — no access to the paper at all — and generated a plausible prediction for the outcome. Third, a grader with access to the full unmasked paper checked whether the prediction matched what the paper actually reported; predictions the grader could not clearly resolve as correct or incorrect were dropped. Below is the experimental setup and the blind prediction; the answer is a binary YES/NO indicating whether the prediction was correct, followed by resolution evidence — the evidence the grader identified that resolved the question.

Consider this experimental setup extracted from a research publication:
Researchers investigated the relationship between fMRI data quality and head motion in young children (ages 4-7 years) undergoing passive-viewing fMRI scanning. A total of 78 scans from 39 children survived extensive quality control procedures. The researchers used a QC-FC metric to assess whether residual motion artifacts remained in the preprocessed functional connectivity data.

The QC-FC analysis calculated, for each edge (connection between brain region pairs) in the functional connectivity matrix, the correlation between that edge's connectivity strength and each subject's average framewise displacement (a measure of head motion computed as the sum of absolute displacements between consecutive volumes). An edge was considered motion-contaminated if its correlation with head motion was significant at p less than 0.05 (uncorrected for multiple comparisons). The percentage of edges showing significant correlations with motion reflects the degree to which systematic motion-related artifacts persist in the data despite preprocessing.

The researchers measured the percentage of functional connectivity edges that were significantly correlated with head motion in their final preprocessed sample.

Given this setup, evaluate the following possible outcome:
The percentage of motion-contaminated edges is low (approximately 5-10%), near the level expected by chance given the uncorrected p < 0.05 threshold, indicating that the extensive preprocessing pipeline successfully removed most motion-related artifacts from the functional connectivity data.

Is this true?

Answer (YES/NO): NO